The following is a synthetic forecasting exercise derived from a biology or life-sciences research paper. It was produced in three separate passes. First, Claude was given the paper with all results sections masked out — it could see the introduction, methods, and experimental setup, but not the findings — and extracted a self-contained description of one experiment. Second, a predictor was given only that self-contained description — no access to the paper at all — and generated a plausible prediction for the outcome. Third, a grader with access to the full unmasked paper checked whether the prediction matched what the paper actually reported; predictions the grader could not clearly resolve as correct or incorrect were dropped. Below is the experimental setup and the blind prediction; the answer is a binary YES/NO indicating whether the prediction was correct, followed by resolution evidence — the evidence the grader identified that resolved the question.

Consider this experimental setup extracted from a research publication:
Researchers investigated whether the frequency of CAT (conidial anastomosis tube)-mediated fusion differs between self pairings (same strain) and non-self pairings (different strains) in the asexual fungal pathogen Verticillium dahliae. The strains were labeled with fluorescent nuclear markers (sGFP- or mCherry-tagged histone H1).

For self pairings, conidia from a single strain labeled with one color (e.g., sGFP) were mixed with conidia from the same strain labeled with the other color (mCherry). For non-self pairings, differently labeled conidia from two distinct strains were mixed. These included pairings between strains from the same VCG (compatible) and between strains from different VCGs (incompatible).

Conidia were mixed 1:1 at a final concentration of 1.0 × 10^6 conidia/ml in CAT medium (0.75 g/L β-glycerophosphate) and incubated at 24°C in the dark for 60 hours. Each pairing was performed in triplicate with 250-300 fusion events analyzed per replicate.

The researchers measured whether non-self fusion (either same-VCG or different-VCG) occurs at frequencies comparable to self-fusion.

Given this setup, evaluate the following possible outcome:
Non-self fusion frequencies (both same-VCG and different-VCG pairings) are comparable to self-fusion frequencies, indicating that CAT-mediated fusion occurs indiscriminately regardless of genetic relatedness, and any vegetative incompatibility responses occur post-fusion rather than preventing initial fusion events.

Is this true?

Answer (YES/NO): YES